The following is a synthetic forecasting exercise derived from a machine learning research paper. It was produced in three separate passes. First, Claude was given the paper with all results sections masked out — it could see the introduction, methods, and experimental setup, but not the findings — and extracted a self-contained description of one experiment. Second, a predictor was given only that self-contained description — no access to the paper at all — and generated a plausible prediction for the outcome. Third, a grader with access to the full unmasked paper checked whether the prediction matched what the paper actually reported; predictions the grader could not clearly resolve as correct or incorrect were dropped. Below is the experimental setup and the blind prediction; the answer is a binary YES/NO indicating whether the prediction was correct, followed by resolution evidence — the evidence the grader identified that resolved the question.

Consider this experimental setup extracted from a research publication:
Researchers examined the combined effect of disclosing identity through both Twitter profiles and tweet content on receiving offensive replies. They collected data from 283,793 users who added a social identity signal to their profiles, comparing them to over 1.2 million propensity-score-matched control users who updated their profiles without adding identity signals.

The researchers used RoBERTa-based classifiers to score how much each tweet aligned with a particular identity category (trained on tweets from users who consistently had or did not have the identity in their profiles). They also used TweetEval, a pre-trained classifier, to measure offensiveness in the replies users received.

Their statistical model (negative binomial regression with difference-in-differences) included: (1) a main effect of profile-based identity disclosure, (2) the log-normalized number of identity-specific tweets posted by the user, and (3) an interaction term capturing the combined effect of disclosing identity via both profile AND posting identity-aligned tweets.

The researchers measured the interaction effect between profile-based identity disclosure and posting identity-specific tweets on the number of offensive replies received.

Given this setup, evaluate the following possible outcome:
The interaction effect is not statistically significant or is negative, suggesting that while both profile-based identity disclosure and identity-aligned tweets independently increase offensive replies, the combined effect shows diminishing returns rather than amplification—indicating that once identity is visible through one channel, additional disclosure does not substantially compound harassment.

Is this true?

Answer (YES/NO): NO